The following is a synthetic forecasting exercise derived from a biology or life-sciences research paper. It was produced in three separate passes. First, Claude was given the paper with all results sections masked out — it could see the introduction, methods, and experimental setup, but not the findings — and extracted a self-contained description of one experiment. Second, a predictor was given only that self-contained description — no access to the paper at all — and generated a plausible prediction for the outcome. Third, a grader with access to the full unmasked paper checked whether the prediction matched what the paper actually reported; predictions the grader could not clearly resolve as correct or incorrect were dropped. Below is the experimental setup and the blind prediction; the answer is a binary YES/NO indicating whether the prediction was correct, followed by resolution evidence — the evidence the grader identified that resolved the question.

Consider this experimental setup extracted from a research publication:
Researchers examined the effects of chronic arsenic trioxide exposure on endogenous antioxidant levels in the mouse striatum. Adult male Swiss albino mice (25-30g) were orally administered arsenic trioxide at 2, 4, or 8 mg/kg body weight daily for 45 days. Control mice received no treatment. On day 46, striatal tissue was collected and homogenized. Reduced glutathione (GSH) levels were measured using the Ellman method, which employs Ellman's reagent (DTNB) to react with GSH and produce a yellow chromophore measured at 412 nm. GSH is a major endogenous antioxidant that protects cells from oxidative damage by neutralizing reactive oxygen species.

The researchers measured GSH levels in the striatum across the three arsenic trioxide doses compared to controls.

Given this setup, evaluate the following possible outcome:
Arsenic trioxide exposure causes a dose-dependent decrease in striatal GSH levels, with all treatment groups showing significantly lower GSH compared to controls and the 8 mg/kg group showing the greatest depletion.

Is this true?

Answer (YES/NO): YES